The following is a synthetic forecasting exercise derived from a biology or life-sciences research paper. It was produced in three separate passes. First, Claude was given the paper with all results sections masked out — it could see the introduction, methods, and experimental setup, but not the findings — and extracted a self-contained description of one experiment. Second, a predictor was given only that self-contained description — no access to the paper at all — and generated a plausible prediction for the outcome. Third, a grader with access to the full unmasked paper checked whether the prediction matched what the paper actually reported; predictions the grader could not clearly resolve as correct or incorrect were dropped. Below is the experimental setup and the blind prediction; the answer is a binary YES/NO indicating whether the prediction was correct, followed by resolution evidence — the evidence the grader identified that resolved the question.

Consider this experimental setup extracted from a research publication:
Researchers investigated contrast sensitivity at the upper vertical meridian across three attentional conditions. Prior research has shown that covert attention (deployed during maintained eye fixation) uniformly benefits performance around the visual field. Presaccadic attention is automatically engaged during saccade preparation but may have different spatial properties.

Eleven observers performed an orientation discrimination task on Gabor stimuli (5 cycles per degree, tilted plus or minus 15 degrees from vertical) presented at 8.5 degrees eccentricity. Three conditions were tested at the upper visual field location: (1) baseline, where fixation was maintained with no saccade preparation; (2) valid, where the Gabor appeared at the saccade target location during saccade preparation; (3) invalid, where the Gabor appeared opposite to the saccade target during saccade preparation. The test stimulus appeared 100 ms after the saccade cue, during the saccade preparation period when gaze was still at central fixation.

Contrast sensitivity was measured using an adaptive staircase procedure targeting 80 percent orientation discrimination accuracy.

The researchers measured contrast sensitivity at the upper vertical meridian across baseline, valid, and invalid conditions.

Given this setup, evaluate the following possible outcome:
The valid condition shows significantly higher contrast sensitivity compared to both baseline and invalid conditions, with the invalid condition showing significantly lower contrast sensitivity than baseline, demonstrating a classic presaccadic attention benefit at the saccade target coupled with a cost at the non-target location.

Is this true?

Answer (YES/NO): NO